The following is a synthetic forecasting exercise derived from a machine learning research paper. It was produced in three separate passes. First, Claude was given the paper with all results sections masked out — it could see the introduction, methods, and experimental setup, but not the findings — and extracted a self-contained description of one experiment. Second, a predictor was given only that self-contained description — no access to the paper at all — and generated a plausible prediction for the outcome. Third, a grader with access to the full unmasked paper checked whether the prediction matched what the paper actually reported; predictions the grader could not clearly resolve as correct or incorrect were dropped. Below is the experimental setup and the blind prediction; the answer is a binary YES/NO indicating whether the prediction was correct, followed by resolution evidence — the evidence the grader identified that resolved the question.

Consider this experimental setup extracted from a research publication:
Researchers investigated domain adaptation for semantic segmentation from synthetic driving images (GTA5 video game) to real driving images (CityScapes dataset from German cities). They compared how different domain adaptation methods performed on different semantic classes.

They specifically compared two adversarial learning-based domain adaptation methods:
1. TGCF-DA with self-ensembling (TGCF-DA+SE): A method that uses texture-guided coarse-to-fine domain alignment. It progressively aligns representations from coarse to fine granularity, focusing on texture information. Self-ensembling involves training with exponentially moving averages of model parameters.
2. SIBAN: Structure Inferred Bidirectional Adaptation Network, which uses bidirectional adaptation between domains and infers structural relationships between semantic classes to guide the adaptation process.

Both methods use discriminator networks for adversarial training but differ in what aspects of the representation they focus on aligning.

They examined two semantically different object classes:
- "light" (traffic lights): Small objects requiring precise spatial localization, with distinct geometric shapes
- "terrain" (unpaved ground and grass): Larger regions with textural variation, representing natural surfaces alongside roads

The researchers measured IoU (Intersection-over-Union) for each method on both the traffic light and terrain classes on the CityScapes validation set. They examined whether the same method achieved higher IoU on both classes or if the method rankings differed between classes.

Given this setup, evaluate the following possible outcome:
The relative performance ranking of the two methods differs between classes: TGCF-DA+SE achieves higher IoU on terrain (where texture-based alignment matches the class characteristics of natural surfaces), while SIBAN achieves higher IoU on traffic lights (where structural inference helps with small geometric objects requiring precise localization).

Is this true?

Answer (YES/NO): NO